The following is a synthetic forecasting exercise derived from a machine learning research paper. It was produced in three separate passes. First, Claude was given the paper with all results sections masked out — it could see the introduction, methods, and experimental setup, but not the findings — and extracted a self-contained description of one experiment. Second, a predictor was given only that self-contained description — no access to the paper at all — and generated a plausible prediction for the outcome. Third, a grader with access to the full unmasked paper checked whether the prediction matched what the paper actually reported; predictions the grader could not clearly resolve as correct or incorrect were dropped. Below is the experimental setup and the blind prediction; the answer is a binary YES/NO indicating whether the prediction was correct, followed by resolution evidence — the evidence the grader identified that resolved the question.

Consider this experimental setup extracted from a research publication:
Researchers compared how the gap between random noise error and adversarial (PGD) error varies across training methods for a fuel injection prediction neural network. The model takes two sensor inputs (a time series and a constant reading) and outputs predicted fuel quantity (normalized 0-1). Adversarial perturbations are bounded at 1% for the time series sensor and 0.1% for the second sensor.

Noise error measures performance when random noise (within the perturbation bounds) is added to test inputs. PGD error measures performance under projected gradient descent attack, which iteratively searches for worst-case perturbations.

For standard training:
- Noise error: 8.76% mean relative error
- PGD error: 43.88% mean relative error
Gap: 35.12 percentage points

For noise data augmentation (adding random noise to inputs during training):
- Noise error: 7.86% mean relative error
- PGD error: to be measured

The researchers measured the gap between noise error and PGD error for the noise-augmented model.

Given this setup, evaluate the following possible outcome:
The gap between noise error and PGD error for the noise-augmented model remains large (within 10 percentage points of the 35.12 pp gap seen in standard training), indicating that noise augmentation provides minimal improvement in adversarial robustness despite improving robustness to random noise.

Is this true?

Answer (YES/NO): YES